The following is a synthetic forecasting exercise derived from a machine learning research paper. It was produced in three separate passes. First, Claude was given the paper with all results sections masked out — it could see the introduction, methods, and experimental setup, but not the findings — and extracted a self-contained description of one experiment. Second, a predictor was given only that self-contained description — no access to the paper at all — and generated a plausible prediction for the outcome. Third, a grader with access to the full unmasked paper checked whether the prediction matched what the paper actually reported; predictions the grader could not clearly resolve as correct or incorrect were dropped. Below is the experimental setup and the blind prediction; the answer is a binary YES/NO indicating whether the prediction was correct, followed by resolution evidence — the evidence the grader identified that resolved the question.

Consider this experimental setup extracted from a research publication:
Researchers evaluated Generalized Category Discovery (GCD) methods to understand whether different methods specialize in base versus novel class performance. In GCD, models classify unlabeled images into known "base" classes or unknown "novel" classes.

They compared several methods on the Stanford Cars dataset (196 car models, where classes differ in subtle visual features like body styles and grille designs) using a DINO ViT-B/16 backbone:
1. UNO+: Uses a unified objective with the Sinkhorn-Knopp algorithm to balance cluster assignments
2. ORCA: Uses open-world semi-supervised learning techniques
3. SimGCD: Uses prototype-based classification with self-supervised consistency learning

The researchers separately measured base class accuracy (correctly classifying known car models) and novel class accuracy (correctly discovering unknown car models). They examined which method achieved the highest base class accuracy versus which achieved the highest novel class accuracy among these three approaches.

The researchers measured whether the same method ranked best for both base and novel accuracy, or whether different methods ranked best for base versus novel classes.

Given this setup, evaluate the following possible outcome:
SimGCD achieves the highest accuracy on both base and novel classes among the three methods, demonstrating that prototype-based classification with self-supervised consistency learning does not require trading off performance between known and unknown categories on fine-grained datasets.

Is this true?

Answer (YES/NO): YES